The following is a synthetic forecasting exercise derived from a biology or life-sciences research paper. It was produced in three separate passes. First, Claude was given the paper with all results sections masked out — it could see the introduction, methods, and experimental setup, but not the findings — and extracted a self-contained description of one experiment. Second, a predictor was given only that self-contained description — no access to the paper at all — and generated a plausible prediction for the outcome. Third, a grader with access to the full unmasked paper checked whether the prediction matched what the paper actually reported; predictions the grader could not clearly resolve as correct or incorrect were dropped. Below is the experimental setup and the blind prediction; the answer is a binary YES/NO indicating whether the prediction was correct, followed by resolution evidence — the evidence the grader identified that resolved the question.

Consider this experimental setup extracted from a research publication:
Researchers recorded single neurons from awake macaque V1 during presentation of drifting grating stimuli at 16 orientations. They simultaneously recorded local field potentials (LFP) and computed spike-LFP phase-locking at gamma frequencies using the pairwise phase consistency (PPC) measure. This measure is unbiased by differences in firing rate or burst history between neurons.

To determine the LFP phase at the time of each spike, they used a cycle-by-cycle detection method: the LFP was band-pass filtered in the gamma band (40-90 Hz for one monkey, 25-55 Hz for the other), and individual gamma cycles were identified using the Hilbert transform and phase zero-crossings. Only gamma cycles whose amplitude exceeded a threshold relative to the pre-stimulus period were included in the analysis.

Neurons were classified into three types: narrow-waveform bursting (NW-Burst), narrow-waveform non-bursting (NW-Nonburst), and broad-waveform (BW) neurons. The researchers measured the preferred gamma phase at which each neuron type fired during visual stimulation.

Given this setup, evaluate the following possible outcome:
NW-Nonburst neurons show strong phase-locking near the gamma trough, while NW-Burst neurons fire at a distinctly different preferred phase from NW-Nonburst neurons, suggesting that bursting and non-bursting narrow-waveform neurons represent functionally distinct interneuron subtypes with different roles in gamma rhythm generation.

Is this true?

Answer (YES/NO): NO